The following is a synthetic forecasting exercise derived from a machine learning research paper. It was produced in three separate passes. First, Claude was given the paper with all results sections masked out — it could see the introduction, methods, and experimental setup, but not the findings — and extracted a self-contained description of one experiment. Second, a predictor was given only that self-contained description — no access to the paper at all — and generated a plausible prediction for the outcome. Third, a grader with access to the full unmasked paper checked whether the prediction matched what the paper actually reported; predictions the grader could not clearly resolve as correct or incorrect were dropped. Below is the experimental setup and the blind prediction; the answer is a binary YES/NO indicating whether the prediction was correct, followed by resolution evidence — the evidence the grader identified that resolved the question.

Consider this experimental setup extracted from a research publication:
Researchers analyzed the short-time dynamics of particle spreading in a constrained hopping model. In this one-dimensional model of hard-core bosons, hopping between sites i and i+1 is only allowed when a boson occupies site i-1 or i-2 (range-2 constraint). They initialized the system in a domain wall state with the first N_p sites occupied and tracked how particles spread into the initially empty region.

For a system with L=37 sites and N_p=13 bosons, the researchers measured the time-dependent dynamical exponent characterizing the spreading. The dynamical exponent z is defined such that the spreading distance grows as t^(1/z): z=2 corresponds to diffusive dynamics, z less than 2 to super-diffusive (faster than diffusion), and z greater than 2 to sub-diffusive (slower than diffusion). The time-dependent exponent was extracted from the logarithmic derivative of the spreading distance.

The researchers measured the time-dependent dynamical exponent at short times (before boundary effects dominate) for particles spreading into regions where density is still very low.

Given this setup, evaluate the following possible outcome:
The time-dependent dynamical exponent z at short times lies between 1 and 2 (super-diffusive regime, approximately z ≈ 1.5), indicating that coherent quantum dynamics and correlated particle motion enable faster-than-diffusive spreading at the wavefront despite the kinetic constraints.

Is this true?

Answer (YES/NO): YES